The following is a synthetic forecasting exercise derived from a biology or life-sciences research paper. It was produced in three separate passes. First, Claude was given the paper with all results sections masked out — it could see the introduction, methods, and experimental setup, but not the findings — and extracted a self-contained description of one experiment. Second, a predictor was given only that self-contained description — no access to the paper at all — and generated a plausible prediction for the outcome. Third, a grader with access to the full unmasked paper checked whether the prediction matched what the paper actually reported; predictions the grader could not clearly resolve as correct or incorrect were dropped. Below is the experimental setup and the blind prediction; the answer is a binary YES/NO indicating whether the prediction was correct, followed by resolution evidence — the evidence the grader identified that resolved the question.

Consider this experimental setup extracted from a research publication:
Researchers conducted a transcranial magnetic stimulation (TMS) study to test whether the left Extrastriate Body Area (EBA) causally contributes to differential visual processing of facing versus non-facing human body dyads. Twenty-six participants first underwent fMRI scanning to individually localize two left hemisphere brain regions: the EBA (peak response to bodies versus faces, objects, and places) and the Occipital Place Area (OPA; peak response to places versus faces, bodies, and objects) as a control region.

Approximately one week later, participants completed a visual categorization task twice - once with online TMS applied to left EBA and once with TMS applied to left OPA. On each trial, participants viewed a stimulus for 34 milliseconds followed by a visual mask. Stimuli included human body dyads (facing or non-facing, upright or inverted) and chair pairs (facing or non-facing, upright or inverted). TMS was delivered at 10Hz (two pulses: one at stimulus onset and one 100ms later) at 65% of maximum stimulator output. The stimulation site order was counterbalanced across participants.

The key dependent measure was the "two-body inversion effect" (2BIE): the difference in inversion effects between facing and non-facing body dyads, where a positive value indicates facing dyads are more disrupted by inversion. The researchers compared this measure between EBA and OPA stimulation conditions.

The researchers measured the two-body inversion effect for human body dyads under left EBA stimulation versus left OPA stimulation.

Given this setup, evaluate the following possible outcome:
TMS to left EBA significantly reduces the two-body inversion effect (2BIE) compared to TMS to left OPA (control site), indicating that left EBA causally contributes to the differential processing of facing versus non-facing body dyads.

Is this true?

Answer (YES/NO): YES